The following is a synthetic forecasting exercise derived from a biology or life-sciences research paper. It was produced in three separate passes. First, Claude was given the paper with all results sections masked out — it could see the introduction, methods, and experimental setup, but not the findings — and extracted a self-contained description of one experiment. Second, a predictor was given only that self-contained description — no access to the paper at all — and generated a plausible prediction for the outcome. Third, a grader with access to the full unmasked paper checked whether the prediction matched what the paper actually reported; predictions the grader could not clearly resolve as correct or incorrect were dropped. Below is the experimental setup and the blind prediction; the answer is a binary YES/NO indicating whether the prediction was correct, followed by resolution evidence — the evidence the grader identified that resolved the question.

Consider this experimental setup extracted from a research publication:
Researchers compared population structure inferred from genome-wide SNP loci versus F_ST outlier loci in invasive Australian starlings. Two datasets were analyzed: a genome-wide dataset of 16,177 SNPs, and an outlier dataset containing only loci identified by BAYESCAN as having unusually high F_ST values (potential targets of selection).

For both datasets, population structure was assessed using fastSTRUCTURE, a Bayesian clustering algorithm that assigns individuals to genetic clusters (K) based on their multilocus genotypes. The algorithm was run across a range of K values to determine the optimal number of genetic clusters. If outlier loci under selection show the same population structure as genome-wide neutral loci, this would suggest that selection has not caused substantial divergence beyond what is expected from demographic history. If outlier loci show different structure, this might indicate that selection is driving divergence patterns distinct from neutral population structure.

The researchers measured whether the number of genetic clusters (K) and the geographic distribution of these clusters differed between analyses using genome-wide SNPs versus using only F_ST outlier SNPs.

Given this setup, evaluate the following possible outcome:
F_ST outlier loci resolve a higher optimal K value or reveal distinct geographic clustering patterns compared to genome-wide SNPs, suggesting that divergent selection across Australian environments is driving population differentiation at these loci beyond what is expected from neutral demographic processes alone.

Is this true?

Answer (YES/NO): NO